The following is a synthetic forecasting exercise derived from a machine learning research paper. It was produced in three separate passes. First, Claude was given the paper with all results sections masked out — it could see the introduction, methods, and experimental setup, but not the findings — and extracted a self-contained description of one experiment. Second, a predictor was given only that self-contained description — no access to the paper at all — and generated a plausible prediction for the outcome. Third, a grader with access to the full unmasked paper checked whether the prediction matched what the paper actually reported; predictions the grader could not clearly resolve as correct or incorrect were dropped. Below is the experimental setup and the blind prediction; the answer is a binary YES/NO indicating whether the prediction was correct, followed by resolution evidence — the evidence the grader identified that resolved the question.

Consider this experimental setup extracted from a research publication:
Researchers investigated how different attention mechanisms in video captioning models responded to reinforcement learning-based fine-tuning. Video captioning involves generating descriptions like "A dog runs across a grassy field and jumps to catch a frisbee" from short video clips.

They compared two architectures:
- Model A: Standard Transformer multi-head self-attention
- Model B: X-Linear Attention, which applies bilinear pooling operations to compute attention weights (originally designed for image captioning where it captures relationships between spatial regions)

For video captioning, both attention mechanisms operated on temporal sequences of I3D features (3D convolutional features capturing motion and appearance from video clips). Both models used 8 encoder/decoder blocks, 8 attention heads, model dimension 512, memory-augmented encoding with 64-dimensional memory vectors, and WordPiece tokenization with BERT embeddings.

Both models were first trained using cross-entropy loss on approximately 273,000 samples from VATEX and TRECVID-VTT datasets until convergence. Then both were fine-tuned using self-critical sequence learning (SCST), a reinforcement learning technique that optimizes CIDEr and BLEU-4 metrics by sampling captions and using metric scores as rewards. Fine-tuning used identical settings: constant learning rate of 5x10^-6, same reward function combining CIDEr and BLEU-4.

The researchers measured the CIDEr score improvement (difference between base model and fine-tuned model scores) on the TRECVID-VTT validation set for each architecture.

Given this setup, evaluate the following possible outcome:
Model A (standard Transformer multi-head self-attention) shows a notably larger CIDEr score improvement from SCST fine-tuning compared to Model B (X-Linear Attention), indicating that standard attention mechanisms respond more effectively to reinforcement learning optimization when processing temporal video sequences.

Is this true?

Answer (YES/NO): YES